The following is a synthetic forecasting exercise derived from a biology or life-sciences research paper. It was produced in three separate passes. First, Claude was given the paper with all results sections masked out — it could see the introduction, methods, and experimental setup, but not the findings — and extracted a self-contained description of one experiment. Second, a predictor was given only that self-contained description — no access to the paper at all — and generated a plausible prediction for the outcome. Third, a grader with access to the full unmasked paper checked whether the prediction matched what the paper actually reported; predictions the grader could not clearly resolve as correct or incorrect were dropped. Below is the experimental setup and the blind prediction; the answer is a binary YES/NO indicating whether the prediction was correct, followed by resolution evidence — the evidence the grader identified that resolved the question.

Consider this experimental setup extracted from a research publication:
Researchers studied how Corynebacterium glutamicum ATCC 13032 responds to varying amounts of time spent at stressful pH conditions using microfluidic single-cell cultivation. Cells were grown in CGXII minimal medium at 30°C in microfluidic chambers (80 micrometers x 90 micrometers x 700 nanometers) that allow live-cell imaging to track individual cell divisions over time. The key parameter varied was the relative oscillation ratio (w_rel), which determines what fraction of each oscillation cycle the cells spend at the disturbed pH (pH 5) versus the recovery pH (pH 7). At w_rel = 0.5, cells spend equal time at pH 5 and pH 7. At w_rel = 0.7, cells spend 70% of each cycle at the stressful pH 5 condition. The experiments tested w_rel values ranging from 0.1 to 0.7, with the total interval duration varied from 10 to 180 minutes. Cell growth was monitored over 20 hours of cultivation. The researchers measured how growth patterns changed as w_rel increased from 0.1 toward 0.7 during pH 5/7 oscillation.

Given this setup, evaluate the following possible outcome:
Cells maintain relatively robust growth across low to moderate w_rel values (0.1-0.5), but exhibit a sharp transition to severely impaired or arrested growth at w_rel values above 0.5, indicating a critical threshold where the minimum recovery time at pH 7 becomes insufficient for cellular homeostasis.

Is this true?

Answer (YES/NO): NO